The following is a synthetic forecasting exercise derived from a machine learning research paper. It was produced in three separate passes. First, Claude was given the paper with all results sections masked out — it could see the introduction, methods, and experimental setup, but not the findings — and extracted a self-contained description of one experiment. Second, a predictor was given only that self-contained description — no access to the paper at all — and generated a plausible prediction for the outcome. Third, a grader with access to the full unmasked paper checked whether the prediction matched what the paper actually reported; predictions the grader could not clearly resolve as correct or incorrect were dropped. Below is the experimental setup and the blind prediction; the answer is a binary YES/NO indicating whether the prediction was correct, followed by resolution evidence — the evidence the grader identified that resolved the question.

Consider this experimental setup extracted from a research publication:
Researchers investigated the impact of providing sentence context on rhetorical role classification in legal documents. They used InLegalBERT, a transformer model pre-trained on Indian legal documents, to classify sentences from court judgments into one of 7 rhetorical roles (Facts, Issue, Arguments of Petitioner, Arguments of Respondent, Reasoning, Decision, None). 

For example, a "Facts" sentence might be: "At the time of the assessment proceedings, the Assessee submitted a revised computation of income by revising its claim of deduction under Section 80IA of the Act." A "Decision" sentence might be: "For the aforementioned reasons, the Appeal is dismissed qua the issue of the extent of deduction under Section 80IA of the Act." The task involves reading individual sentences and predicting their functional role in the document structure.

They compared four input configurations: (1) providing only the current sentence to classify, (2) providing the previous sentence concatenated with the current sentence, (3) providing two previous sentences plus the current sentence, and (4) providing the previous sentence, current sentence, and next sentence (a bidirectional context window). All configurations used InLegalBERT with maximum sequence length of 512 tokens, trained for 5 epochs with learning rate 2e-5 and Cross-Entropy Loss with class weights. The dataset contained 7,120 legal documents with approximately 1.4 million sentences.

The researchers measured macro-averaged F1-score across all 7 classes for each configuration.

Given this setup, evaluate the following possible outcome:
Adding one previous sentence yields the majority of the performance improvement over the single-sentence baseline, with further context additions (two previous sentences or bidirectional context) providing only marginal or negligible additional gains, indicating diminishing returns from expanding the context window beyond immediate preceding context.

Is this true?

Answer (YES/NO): YES